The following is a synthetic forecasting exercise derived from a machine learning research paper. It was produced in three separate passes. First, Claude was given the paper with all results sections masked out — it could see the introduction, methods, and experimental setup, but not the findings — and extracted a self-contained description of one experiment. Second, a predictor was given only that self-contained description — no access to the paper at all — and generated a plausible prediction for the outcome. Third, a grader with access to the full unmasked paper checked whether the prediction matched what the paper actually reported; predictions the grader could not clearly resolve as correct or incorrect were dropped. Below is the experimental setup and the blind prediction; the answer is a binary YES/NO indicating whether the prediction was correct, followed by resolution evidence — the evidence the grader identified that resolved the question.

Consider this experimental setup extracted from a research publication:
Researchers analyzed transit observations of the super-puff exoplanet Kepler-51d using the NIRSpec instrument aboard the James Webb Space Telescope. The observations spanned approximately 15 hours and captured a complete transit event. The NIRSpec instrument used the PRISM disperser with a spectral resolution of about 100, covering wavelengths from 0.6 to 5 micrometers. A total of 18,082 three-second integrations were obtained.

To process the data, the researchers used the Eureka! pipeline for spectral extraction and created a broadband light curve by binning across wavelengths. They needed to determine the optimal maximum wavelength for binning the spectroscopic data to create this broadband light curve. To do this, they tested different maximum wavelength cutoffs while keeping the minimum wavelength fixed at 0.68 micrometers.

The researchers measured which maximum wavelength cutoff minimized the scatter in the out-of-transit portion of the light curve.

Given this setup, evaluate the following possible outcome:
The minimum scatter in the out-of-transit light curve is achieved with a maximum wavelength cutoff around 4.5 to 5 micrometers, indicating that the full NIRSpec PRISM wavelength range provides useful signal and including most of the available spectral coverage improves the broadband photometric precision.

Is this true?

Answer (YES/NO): NO